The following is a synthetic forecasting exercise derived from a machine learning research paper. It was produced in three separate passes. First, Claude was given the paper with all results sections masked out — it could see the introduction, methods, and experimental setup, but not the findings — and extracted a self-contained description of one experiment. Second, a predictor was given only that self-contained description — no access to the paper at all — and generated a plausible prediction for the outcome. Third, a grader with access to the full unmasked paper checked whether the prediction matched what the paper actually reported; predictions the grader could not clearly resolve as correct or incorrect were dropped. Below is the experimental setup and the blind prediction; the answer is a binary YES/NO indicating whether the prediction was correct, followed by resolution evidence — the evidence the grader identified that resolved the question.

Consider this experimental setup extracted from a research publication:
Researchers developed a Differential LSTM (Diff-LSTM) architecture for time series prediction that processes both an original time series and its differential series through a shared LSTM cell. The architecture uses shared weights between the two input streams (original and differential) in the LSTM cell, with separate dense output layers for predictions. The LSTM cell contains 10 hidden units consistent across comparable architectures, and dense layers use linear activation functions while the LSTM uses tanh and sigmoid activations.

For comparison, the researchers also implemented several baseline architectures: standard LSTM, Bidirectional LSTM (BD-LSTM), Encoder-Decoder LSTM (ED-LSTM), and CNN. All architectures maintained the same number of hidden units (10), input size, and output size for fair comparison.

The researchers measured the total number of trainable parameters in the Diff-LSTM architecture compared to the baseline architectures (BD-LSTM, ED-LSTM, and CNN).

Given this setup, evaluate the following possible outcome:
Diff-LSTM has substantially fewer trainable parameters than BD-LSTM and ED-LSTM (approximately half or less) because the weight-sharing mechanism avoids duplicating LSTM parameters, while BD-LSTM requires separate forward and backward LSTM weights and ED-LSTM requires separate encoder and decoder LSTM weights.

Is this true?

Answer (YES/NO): NO